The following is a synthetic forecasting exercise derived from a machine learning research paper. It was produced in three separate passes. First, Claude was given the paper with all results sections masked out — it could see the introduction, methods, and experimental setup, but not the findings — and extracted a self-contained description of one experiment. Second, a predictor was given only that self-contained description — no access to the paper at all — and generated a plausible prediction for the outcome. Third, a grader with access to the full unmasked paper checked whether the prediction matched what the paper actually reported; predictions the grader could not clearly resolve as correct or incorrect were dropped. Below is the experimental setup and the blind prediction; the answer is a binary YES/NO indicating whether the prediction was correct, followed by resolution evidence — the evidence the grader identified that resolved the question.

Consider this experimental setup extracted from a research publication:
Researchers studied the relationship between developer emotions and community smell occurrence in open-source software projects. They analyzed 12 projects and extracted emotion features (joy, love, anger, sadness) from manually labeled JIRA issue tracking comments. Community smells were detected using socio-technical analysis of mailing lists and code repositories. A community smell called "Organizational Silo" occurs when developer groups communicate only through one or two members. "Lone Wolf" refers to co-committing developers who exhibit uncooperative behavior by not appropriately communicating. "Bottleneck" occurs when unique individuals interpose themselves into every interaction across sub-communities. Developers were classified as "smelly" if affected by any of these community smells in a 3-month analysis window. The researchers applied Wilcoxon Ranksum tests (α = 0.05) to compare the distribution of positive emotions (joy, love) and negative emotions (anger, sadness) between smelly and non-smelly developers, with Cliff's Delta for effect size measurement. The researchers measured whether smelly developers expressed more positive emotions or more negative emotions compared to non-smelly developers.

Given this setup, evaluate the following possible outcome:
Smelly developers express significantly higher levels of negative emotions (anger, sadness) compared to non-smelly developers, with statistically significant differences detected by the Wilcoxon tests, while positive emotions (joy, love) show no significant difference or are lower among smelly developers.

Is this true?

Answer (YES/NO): NO